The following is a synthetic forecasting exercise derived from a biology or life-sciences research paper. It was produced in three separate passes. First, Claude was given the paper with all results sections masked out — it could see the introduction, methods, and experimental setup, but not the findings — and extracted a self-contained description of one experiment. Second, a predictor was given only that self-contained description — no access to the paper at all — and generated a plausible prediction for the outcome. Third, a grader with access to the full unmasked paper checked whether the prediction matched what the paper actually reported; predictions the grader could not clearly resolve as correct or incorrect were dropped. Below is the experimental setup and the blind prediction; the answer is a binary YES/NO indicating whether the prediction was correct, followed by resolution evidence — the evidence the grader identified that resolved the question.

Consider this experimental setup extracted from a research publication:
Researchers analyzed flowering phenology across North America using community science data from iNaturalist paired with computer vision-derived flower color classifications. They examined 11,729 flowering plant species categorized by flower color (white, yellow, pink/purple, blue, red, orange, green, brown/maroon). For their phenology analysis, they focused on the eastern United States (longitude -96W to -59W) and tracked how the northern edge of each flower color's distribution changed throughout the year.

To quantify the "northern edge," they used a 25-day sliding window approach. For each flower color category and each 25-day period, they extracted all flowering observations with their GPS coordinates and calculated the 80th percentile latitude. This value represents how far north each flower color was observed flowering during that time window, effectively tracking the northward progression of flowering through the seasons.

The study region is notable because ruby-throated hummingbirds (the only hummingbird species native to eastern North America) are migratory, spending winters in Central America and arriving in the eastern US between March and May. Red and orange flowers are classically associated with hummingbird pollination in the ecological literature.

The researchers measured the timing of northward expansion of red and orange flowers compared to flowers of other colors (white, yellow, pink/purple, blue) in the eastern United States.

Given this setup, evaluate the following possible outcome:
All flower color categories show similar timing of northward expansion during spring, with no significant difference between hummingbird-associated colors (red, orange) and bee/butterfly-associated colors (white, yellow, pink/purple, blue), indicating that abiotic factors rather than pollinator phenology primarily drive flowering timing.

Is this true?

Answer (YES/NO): NO